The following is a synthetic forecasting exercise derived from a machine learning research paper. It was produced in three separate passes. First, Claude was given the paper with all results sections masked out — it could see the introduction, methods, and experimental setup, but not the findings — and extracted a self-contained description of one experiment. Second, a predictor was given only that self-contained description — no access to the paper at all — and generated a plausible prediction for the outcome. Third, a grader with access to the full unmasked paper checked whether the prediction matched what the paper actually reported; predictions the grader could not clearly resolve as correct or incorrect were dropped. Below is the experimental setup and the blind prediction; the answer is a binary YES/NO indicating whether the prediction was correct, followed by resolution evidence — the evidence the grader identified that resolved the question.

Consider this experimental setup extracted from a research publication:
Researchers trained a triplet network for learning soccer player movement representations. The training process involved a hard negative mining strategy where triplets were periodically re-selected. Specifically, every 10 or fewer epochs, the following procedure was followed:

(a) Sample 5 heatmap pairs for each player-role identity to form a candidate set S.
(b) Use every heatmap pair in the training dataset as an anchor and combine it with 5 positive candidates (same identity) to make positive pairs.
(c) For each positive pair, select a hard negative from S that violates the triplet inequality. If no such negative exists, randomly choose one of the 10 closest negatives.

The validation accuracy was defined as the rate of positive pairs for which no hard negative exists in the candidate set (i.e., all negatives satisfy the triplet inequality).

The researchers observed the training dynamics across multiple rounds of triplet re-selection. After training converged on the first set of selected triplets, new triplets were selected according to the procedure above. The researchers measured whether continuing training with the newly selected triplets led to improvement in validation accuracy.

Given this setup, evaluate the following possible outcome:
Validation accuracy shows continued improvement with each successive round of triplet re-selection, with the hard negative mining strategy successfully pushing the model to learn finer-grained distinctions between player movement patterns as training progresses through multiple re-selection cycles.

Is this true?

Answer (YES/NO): NO